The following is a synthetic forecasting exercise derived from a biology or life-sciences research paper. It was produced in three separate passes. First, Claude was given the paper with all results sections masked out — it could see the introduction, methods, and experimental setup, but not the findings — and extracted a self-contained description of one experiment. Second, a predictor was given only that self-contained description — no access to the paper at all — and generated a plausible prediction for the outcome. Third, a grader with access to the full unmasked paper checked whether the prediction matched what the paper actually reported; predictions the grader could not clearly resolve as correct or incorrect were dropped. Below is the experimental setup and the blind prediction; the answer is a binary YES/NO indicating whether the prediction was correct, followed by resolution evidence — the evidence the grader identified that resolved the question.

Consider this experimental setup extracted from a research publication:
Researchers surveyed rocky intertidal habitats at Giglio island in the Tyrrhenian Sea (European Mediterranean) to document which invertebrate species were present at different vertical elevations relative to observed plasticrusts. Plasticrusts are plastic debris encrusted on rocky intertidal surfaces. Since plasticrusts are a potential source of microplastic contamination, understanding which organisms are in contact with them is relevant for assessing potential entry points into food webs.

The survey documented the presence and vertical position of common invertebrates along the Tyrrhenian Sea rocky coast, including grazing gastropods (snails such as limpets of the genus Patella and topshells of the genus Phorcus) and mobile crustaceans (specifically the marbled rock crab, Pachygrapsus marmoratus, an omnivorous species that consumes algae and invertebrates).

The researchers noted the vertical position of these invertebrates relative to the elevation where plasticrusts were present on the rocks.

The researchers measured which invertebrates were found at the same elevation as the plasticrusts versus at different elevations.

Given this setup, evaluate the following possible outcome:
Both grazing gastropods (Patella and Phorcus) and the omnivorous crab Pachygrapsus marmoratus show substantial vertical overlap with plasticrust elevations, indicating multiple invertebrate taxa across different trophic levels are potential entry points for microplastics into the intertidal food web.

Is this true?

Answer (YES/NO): NO